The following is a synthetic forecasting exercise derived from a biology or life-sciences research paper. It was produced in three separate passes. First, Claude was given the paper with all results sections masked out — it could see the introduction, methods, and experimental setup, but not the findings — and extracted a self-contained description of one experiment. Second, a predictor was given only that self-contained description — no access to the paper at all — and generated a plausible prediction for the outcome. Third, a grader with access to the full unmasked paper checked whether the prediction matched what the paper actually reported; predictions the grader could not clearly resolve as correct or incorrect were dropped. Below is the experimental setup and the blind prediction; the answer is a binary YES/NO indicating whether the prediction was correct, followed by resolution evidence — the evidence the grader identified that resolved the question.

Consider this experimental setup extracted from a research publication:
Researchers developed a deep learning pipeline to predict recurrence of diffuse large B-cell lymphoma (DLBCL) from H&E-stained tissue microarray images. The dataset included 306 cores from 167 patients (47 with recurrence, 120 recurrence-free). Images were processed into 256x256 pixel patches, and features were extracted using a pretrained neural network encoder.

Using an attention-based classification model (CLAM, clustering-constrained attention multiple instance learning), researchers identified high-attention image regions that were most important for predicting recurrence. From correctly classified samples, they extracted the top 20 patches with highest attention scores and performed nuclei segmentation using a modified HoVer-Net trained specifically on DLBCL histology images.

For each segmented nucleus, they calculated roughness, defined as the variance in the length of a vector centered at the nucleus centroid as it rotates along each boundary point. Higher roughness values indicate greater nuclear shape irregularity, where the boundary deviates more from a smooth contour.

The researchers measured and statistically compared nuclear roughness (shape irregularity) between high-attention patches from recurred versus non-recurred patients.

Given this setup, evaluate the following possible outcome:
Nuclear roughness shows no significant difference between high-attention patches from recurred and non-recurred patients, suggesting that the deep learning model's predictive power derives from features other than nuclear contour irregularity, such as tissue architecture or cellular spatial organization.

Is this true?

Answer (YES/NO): NO